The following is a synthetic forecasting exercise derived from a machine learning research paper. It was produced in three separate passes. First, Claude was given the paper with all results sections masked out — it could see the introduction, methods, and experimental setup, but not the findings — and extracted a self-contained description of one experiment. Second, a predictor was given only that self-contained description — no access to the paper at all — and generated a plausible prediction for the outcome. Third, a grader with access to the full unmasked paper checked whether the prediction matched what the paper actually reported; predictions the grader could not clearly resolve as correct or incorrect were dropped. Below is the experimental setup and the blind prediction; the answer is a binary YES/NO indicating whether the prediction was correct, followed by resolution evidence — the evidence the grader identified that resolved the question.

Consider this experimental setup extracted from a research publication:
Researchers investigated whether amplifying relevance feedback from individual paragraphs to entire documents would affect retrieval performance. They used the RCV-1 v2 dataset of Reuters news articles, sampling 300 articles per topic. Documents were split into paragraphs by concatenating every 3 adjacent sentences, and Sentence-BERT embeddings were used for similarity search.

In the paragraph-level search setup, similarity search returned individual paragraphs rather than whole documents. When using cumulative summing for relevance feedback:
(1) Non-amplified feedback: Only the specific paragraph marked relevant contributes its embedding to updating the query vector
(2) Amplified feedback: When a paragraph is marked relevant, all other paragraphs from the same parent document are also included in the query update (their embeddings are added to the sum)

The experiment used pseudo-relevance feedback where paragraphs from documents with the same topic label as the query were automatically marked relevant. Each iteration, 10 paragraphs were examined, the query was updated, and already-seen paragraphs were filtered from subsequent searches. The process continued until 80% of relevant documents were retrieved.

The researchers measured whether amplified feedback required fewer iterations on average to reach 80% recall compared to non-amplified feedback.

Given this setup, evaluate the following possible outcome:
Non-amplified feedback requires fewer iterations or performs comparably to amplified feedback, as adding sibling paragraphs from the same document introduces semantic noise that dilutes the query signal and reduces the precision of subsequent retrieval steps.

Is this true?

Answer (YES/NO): YES